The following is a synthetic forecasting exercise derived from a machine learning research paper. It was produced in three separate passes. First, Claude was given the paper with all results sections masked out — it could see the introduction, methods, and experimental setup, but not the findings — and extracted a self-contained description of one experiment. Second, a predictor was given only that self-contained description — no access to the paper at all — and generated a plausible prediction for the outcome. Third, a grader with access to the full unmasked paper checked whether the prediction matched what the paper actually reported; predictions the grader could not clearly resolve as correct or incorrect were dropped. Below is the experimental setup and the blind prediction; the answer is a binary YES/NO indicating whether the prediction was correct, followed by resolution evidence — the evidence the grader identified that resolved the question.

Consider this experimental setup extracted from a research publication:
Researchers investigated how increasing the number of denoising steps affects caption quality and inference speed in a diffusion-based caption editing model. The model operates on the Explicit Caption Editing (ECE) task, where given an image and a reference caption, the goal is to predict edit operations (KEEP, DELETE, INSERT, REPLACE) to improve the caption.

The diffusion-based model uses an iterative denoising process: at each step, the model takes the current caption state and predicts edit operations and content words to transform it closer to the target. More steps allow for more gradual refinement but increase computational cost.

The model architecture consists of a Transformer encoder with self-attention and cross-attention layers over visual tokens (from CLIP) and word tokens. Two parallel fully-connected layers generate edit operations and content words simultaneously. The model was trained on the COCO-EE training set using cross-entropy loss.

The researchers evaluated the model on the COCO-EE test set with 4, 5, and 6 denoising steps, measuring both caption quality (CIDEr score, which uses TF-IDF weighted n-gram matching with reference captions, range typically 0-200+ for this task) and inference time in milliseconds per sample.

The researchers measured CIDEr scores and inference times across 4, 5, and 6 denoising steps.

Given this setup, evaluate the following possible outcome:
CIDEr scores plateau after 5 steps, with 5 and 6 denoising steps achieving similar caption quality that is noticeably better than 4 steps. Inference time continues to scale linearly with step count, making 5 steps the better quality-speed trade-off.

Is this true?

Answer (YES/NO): NO